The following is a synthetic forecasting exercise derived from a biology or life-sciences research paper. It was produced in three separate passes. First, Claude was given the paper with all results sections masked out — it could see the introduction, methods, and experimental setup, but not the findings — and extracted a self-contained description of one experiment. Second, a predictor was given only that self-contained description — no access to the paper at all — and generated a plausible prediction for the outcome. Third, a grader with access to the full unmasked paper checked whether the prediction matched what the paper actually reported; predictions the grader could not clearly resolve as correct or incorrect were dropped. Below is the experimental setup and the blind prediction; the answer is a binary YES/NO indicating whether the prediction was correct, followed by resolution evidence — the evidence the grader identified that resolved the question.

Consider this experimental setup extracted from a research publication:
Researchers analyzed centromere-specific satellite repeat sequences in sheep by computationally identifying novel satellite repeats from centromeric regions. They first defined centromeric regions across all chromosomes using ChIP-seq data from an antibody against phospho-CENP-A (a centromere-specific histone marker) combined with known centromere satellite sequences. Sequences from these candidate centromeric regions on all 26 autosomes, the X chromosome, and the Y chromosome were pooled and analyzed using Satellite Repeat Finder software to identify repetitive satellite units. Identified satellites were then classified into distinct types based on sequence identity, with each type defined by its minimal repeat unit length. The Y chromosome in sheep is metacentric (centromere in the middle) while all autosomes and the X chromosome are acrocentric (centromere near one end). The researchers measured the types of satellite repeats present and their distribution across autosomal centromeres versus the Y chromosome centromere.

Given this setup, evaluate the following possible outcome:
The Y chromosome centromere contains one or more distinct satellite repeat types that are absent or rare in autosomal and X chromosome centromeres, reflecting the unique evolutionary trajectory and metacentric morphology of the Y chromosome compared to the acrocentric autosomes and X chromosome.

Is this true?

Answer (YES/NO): YES